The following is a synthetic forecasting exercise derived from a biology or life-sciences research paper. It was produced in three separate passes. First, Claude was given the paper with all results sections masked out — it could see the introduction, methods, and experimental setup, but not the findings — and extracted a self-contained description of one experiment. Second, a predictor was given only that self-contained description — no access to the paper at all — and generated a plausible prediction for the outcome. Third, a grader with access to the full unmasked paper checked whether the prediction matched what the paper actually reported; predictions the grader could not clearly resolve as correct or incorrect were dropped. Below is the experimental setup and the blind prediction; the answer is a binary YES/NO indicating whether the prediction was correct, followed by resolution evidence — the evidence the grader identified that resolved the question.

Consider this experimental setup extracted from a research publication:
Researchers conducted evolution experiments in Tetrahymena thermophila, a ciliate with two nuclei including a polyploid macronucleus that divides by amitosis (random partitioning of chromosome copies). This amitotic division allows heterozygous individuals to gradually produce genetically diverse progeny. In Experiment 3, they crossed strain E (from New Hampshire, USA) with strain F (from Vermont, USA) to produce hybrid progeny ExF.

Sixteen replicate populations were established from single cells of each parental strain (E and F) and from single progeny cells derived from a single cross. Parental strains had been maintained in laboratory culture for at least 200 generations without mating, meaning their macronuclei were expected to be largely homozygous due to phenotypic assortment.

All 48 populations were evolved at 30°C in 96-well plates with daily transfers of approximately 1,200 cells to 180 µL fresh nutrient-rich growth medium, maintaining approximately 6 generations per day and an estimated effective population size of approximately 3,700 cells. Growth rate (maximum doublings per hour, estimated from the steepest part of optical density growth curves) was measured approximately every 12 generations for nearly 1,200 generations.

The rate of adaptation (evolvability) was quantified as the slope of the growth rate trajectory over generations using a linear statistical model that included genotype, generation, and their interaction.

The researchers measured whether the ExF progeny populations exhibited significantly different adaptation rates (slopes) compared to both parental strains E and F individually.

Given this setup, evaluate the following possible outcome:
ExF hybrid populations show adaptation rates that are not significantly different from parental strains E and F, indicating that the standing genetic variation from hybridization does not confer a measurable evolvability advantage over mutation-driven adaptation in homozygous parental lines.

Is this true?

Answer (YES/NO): NO